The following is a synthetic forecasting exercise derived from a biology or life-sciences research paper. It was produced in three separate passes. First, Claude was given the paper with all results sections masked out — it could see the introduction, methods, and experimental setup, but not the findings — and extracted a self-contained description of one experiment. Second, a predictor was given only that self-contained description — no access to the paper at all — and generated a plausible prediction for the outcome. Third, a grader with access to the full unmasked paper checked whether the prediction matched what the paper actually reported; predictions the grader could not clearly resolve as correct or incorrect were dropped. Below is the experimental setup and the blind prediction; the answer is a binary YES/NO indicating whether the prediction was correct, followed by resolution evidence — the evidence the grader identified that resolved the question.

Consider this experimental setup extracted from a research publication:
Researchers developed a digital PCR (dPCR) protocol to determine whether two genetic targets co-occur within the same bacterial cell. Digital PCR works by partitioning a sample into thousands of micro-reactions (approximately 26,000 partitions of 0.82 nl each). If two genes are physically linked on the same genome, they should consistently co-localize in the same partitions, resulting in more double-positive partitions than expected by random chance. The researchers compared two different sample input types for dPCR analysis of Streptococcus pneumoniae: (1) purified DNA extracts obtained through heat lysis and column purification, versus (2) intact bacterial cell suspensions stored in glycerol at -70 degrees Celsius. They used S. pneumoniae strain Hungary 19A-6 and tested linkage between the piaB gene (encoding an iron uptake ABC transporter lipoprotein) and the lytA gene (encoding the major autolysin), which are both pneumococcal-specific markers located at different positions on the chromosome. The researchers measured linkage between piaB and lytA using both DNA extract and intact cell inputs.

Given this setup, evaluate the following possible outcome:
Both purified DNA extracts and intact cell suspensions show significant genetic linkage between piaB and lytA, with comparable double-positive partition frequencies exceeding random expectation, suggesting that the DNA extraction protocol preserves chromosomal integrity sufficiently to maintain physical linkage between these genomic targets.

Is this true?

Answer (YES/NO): NO